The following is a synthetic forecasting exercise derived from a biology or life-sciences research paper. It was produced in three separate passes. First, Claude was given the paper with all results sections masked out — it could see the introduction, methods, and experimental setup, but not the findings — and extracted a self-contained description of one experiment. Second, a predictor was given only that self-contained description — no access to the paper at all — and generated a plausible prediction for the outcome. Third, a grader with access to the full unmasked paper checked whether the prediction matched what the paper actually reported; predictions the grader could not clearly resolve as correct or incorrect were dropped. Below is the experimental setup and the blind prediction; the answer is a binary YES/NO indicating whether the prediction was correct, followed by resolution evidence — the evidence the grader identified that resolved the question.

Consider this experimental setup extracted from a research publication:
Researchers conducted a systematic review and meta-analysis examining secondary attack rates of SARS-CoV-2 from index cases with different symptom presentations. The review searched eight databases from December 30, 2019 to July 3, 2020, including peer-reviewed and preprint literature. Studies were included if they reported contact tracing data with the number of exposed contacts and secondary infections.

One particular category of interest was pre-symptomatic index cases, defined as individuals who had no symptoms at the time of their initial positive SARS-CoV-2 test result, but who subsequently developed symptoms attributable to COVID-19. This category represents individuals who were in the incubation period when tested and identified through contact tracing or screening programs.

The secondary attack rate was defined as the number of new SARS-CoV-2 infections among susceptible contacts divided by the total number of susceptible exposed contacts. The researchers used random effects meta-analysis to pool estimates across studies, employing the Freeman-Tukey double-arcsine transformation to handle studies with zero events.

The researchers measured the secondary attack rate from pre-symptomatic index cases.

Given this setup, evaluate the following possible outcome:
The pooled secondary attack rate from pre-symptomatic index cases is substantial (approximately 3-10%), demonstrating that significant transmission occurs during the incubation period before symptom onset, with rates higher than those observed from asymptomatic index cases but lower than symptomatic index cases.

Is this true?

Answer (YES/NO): NO